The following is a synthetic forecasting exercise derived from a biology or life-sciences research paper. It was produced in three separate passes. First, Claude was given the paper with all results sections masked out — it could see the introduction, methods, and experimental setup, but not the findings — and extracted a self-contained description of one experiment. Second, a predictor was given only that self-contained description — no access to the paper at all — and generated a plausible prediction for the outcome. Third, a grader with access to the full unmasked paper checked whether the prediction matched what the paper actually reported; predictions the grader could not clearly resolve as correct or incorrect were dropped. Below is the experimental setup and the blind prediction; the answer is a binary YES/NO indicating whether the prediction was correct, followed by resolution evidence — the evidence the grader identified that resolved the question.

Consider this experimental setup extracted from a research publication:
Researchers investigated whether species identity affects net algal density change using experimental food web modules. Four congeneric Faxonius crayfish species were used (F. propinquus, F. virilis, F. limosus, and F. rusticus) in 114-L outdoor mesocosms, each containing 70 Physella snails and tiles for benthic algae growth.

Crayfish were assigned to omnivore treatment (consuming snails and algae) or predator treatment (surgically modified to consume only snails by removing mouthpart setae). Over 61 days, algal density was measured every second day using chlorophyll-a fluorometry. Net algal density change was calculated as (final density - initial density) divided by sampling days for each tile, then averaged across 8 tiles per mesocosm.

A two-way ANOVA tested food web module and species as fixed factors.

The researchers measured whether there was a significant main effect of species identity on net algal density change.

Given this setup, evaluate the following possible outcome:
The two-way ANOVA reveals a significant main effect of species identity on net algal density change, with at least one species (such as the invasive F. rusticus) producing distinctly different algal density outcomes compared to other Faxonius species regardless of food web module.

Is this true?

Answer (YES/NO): NO